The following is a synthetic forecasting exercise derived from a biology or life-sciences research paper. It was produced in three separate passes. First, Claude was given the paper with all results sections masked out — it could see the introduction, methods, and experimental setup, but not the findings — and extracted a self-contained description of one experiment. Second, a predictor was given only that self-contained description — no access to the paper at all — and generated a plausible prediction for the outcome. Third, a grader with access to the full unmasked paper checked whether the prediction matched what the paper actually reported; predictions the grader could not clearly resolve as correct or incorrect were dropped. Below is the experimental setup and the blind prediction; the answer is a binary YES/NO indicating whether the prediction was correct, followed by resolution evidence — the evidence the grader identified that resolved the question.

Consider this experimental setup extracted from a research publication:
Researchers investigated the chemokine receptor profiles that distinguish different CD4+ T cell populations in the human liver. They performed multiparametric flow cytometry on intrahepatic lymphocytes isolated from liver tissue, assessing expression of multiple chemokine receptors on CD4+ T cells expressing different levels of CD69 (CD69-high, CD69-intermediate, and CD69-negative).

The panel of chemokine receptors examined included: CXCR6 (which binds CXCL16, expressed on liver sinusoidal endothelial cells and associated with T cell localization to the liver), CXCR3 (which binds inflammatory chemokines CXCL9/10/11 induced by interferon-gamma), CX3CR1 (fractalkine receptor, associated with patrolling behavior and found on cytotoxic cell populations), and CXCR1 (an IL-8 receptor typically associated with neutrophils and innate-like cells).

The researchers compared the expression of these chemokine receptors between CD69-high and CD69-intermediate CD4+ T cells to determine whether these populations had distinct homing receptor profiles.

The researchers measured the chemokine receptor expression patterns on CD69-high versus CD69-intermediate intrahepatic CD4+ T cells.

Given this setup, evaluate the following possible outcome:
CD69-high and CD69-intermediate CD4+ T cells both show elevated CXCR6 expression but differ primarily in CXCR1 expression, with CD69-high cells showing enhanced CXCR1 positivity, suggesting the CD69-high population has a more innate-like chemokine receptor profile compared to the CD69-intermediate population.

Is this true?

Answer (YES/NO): NO